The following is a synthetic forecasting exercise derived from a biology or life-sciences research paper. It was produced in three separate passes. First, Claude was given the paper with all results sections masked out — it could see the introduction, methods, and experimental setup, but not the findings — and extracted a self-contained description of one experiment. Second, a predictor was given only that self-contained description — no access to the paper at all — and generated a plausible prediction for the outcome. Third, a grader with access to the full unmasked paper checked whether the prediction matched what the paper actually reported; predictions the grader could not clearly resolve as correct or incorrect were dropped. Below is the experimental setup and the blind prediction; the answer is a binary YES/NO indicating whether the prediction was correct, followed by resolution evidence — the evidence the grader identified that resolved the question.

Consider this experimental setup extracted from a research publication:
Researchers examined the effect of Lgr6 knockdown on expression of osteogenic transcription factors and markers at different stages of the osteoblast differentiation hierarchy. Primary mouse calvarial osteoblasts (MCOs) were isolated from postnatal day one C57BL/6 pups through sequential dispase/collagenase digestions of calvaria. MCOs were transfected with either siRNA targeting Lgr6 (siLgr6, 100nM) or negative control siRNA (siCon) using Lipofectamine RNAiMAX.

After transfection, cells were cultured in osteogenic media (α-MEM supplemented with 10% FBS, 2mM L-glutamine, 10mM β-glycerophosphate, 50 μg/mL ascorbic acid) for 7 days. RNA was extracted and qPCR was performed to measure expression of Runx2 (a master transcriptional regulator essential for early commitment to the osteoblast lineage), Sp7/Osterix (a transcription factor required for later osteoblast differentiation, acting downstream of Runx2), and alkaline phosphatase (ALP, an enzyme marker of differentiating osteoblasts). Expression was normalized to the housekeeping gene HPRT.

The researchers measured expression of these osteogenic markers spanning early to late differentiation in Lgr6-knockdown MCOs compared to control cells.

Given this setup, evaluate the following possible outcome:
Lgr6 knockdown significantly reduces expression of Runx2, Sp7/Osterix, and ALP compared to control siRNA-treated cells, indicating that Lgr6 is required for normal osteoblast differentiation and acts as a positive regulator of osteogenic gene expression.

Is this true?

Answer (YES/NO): YES